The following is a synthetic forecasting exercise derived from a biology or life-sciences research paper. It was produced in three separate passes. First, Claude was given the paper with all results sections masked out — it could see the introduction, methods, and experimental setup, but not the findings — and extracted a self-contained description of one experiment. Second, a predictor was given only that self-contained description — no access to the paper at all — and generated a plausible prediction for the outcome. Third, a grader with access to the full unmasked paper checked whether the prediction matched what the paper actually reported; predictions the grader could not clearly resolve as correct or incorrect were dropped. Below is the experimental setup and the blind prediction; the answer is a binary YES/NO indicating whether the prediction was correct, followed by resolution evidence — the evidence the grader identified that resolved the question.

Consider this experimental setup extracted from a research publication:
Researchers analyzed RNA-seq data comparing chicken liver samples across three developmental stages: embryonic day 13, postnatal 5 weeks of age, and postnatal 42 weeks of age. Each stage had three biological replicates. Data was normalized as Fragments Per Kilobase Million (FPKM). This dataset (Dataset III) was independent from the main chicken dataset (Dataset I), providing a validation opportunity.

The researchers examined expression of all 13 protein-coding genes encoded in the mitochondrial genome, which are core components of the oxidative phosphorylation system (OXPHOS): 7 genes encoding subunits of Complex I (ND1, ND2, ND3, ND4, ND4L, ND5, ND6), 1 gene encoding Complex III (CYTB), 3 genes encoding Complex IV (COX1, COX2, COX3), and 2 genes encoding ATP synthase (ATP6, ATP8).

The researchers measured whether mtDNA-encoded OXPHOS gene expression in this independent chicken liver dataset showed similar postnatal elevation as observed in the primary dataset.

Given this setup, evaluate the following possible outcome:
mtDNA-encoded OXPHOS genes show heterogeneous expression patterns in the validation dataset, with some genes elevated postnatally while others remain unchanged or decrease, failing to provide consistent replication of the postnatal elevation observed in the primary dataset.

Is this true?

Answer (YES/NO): NO